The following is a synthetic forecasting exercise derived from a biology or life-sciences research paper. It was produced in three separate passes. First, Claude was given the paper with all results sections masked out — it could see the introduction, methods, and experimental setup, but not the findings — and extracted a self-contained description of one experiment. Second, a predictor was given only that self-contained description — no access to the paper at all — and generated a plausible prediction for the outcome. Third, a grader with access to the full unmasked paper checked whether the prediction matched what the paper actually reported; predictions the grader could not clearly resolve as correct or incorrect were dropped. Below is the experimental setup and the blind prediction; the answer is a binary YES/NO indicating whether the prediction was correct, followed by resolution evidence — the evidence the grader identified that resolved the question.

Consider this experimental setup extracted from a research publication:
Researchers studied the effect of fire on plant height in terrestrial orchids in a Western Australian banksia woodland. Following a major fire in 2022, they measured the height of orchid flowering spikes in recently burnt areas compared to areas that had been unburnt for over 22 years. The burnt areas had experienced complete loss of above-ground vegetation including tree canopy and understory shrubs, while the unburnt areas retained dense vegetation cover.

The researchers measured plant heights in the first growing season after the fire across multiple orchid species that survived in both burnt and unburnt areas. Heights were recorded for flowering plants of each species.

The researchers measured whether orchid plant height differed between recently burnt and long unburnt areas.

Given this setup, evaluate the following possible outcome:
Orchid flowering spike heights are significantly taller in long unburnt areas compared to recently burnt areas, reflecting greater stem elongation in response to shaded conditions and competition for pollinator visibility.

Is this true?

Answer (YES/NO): YES